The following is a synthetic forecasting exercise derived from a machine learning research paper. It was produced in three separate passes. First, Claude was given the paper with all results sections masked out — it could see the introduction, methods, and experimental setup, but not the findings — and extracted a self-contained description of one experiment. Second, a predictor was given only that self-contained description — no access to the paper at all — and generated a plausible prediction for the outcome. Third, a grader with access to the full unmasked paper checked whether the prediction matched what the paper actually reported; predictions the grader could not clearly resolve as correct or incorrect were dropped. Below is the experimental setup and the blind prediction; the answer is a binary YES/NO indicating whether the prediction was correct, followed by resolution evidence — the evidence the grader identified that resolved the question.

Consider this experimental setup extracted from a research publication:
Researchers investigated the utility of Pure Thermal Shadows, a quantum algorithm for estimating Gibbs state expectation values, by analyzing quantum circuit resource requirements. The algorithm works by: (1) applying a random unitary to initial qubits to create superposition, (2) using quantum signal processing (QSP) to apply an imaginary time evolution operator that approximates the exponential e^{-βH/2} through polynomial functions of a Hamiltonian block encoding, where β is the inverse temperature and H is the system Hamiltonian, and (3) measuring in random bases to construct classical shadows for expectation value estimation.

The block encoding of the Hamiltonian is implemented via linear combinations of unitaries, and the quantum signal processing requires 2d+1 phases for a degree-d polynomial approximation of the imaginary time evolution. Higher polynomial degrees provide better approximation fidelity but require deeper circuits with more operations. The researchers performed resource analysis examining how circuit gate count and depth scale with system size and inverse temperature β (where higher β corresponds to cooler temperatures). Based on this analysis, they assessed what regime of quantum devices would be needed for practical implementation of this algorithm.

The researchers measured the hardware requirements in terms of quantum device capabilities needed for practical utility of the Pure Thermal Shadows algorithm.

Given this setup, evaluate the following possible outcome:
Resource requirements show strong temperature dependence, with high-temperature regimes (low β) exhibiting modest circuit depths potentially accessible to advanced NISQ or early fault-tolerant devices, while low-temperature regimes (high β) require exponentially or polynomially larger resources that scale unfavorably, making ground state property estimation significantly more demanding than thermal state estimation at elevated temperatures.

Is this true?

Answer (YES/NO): NO